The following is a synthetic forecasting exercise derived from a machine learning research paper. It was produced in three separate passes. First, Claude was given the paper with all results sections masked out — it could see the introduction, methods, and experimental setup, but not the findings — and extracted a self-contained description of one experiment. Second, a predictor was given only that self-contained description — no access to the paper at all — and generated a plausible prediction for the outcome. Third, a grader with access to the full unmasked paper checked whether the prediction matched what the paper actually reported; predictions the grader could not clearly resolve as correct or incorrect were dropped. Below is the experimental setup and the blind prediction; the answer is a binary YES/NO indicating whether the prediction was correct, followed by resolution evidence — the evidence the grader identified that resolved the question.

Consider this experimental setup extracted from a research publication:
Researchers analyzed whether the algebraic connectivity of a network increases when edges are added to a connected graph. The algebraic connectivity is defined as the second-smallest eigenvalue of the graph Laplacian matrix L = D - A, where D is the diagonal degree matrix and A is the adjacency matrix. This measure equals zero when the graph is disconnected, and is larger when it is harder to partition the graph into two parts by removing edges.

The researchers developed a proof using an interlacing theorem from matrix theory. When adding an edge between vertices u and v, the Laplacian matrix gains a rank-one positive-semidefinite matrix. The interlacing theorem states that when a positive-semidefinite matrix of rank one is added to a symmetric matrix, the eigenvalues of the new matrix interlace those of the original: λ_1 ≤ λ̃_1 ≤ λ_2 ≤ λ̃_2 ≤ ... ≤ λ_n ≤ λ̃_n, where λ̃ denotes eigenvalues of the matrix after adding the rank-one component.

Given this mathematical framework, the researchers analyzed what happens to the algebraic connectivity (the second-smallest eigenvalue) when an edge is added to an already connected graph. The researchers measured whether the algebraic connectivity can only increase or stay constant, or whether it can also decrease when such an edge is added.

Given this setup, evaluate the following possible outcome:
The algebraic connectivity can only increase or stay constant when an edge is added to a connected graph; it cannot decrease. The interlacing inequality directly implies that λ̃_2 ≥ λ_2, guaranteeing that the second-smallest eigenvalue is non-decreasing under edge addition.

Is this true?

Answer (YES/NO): YES